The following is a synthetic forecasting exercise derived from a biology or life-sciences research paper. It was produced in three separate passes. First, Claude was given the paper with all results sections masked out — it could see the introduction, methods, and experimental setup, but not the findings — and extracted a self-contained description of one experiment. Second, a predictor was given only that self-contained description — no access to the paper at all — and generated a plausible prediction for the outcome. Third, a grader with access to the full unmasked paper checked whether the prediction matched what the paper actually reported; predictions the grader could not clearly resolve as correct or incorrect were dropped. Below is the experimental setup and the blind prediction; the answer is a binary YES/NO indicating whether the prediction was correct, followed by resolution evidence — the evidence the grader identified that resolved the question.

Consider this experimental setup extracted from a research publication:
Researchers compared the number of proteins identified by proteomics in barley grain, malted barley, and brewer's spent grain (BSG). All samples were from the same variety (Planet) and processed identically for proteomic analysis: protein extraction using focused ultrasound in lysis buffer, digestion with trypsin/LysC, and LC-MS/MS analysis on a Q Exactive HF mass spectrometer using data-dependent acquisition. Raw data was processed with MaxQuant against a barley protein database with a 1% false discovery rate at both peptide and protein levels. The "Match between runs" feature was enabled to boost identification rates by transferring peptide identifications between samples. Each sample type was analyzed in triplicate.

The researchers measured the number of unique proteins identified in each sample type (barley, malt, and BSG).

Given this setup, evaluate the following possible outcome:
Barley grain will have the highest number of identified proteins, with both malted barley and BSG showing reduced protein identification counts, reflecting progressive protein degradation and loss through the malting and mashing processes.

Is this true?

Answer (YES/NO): NO